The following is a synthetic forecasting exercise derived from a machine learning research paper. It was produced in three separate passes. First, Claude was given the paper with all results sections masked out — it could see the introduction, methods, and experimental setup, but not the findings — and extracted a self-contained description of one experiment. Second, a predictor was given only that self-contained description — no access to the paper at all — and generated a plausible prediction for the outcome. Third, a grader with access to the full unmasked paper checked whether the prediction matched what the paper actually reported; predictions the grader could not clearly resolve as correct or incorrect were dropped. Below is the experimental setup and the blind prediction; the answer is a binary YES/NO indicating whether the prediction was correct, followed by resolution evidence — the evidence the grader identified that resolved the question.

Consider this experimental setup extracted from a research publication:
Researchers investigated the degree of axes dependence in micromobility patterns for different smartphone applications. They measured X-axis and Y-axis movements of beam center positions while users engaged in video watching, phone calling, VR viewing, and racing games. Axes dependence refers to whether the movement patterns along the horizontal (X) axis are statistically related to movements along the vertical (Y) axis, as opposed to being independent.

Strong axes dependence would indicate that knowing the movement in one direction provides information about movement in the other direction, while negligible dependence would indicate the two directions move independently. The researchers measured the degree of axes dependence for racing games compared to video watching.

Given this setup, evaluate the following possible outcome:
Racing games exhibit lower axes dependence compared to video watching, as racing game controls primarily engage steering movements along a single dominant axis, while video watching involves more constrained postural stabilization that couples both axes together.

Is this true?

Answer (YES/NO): NO